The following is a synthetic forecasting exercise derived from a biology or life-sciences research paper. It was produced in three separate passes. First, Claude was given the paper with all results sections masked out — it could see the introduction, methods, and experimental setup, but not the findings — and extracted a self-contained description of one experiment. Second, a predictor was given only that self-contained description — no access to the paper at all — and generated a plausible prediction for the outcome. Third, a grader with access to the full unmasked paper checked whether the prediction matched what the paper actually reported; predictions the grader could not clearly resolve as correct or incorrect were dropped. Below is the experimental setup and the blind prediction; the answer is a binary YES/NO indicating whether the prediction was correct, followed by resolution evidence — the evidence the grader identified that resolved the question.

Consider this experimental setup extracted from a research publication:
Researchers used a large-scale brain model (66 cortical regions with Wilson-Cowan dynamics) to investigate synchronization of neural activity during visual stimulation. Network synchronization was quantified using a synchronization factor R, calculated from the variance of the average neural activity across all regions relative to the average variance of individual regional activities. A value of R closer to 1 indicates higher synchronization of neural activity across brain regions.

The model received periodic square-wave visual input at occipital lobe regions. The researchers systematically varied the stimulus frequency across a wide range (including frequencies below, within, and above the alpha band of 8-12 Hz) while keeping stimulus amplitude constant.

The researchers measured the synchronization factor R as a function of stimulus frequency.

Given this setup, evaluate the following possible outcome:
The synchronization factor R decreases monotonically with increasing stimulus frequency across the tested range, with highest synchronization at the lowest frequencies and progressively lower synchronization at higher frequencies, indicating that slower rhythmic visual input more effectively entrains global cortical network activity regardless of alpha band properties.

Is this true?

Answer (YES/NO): NO